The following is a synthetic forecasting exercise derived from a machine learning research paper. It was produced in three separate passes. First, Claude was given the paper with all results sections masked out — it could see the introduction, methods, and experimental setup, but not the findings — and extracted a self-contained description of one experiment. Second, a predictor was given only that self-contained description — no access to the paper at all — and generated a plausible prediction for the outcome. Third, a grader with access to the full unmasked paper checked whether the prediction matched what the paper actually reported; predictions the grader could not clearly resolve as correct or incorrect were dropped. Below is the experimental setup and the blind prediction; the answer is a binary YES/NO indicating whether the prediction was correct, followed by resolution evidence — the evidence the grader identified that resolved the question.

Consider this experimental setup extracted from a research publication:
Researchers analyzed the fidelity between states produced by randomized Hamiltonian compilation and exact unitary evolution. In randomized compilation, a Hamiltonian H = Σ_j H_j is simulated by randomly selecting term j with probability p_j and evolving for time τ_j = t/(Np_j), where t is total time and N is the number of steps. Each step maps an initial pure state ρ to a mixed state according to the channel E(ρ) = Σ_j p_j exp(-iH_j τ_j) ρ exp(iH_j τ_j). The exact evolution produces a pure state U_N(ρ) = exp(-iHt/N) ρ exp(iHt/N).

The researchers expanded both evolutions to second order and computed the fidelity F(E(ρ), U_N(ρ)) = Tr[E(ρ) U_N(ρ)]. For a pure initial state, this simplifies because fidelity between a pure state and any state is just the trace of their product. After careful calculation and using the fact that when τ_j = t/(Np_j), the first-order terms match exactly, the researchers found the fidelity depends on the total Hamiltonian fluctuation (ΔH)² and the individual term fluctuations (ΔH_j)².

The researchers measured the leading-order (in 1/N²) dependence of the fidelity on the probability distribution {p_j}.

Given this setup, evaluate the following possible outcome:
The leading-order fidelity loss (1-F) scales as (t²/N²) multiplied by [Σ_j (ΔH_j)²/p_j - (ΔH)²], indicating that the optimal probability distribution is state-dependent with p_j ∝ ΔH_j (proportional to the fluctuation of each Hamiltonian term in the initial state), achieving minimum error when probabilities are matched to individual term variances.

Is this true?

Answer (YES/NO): YES